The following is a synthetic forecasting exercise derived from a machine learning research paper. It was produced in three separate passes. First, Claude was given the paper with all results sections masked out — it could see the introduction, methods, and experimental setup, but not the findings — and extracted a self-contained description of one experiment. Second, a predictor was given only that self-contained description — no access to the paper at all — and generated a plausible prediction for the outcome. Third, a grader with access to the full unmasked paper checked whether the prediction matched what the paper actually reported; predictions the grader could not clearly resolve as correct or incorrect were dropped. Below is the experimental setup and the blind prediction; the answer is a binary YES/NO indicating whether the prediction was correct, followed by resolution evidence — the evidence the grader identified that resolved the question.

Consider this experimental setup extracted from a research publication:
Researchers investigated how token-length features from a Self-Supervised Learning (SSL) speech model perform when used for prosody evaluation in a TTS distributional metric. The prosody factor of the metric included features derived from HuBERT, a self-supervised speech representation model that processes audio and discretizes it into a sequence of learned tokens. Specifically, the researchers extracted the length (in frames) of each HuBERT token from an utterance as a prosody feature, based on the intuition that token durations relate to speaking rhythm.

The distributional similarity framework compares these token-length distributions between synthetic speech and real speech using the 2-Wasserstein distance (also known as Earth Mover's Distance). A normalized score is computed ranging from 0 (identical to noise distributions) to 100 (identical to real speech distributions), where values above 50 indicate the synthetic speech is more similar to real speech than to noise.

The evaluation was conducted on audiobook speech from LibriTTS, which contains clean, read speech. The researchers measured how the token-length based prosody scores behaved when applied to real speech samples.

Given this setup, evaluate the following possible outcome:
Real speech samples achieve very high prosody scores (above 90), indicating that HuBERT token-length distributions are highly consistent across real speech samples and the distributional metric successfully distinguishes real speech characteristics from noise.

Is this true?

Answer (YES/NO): NO